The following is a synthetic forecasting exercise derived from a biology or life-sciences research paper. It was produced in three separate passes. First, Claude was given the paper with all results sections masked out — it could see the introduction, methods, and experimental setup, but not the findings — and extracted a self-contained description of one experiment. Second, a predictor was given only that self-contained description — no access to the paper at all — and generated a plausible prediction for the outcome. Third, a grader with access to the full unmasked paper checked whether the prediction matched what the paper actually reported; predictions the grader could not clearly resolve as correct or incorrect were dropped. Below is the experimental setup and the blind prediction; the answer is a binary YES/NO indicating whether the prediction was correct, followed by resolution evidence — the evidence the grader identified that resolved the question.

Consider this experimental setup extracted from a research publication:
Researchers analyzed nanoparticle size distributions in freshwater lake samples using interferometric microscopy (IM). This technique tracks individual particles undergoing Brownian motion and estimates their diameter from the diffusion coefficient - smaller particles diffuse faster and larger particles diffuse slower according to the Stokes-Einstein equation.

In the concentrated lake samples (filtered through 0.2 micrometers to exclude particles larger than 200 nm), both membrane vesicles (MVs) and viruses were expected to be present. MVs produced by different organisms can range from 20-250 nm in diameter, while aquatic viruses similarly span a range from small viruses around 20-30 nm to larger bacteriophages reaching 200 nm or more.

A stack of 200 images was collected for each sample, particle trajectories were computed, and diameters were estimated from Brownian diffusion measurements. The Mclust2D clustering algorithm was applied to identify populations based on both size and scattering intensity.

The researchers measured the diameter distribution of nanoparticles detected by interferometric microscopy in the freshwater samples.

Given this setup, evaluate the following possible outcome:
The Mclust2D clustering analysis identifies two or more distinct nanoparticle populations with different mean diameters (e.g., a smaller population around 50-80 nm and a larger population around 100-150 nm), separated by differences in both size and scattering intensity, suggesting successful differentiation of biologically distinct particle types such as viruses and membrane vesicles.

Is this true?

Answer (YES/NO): YES